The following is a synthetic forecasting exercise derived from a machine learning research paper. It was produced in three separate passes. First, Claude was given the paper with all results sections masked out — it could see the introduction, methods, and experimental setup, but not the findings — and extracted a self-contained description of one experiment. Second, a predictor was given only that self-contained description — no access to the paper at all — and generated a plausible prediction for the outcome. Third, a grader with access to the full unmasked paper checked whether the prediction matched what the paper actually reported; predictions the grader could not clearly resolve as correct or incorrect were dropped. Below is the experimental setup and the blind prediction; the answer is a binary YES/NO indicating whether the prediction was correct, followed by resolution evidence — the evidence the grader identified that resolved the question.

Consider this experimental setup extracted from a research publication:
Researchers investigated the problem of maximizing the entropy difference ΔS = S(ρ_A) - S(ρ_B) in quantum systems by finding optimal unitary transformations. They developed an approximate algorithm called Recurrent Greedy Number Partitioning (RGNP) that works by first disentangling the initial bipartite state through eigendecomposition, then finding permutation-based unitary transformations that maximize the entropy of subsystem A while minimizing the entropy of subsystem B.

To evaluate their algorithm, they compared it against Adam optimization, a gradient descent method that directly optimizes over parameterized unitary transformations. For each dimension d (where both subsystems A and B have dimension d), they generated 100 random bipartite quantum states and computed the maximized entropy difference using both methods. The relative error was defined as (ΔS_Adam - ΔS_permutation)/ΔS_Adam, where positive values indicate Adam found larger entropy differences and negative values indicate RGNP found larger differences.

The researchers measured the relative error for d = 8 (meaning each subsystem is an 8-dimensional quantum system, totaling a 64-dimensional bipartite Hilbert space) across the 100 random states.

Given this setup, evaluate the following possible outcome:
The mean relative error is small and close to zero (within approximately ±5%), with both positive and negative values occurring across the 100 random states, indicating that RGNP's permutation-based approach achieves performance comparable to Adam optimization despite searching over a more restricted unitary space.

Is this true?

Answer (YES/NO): YES